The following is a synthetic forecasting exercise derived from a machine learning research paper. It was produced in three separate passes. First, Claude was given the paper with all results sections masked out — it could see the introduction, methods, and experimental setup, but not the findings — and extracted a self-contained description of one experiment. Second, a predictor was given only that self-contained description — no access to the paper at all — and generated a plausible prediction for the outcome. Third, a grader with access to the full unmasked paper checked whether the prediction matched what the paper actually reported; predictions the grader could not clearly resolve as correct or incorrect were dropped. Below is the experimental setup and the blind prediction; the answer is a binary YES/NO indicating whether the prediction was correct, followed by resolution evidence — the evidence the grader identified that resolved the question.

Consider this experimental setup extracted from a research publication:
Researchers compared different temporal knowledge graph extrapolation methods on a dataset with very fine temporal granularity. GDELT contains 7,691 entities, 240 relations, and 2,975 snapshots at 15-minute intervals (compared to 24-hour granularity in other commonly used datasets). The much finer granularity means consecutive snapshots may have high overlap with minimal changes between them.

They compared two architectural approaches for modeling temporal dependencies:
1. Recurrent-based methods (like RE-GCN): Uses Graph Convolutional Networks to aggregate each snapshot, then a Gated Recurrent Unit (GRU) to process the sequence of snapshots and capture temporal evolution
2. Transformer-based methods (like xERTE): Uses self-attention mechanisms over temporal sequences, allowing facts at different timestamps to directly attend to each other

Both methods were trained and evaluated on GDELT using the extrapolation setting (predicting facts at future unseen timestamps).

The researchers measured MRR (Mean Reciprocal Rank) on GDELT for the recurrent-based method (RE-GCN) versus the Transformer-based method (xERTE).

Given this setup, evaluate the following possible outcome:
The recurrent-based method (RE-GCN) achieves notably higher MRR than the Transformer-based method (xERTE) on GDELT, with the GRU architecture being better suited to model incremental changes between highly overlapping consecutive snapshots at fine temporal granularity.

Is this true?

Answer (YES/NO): YES